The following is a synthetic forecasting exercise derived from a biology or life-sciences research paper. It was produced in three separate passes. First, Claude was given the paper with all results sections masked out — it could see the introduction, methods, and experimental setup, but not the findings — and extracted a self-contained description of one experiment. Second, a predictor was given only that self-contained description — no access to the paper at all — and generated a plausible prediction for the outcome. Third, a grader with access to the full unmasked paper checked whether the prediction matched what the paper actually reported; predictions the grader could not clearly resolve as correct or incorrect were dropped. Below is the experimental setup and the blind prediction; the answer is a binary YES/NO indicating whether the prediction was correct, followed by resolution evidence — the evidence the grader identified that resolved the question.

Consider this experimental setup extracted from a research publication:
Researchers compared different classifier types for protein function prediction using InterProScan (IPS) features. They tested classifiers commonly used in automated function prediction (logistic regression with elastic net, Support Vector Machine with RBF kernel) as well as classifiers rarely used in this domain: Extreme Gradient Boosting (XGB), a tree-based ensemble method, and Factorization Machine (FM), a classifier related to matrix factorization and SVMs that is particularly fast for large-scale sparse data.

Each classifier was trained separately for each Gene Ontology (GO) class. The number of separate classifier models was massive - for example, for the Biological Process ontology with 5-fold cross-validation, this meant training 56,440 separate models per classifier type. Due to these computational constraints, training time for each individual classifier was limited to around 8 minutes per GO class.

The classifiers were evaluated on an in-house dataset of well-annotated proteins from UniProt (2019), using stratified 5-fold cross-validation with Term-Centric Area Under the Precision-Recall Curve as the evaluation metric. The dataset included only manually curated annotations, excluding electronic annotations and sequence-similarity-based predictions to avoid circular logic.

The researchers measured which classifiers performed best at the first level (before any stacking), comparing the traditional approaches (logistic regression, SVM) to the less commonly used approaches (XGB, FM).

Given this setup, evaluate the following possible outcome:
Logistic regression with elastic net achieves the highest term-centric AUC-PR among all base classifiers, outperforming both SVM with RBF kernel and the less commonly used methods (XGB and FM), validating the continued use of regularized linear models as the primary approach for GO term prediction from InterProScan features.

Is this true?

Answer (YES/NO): NO